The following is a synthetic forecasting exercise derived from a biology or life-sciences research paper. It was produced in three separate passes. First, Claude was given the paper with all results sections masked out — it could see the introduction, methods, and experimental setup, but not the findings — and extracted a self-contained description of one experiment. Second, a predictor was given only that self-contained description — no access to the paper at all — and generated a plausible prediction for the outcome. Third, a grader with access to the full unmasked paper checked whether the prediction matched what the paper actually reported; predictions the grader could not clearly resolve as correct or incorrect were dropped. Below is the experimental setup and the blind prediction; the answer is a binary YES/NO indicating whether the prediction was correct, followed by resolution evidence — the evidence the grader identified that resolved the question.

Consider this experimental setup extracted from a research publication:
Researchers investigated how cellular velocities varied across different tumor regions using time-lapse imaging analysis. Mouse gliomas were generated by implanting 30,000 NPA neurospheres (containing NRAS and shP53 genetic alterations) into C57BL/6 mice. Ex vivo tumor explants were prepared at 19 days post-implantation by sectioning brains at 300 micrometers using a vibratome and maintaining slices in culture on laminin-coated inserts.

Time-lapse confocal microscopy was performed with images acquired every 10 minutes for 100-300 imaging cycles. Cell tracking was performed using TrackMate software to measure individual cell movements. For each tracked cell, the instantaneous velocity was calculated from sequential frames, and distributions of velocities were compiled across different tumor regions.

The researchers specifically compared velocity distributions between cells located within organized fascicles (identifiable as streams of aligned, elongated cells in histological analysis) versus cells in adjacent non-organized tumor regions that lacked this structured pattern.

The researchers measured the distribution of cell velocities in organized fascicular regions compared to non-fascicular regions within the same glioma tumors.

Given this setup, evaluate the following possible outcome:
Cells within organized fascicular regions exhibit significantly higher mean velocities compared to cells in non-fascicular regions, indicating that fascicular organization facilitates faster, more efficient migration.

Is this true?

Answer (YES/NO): NO